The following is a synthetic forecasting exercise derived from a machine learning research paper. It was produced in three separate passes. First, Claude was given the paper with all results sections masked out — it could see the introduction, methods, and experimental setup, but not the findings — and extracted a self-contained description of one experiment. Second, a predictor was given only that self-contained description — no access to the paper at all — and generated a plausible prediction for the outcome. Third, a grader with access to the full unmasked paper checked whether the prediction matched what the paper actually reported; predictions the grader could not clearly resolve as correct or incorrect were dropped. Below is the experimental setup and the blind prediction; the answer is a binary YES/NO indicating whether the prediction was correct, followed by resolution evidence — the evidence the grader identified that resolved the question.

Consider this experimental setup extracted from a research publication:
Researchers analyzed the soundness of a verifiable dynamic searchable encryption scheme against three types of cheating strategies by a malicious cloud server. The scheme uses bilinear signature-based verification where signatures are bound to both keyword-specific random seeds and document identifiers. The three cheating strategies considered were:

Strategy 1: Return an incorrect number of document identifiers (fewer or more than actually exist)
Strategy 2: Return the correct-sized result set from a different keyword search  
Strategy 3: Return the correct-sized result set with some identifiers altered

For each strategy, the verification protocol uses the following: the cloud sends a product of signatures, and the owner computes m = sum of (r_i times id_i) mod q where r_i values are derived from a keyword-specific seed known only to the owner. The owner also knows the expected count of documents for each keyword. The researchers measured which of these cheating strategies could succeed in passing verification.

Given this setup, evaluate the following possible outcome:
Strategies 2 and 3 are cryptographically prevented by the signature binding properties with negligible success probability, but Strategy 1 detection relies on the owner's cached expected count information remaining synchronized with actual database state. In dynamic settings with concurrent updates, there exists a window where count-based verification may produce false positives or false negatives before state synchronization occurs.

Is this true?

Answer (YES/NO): NO